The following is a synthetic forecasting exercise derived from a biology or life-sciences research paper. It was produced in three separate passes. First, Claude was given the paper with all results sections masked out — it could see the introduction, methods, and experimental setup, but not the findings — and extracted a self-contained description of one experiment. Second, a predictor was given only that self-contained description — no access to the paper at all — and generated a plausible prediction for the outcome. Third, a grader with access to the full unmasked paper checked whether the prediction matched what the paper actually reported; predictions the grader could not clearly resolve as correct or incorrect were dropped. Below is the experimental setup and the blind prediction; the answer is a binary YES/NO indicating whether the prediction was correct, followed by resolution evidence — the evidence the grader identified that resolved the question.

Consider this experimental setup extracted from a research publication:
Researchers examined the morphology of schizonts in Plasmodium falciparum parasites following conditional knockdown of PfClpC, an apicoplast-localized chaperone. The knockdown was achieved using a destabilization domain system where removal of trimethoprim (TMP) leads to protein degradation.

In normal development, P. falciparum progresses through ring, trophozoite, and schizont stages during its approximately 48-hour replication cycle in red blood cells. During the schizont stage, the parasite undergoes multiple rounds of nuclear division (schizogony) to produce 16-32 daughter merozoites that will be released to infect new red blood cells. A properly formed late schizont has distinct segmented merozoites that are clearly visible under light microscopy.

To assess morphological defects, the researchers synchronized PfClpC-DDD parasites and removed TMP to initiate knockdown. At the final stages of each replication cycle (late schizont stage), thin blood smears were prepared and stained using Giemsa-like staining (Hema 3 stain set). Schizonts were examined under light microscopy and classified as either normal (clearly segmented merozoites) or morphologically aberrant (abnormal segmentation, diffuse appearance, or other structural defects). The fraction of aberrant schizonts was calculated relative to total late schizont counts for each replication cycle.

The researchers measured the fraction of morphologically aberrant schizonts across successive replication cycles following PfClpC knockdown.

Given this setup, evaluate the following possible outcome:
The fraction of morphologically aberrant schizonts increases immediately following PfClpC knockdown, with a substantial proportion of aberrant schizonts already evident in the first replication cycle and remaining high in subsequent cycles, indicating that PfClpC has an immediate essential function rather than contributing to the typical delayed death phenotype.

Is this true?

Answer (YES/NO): NO